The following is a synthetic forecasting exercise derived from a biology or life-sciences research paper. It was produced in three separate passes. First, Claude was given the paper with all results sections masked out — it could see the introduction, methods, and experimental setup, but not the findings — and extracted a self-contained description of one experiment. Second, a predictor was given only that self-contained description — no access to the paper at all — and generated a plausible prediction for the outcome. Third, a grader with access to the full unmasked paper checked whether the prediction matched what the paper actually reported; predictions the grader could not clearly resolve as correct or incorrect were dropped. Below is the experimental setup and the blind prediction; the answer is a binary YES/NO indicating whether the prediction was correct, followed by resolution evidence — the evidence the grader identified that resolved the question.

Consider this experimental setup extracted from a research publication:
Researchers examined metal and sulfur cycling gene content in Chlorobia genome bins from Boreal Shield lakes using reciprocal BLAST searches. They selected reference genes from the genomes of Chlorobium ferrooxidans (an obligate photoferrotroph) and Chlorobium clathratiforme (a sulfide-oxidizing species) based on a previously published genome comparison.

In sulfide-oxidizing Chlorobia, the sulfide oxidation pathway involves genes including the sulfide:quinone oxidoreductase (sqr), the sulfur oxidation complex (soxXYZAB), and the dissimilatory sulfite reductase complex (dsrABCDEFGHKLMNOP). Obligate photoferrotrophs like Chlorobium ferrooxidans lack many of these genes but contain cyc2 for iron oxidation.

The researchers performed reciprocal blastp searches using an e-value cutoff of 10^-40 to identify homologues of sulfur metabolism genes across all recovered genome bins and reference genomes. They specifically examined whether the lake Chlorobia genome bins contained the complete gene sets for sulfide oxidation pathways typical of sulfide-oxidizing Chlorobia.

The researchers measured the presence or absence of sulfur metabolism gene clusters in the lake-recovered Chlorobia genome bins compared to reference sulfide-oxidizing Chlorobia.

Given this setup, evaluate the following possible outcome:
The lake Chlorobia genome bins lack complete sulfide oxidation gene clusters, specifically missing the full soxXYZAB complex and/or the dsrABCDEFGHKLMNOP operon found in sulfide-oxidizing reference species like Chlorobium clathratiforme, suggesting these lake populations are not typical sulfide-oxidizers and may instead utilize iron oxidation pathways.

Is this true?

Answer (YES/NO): NO